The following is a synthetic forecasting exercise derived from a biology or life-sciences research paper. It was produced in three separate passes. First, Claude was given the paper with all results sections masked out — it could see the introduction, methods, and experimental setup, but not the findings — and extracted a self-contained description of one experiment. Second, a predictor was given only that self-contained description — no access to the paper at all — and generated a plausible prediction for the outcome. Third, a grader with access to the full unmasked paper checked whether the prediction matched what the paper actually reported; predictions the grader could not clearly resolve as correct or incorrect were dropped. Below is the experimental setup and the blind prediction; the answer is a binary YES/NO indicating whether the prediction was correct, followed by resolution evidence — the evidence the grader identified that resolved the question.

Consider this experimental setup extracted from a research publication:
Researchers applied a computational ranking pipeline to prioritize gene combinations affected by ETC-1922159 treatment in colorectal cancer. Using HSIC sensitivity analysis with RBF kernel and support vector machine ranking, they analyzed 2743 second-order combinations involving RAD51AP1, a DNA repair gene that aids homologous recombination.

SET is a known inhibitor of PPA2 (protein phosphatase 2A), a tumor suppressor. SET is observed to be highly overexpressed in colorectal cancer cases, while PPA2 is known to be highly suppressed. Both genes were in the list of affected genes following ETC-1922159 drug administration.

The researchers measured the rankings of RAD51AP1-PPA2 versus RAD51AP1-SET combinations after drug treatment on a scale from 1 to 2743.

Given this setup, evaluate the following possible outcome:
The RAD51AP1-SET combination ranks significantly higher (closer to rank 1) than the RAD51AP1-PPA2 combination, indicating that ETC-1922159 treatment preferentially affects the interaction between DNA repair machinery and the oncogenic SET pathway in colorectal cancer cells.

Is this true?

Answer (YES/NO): NO